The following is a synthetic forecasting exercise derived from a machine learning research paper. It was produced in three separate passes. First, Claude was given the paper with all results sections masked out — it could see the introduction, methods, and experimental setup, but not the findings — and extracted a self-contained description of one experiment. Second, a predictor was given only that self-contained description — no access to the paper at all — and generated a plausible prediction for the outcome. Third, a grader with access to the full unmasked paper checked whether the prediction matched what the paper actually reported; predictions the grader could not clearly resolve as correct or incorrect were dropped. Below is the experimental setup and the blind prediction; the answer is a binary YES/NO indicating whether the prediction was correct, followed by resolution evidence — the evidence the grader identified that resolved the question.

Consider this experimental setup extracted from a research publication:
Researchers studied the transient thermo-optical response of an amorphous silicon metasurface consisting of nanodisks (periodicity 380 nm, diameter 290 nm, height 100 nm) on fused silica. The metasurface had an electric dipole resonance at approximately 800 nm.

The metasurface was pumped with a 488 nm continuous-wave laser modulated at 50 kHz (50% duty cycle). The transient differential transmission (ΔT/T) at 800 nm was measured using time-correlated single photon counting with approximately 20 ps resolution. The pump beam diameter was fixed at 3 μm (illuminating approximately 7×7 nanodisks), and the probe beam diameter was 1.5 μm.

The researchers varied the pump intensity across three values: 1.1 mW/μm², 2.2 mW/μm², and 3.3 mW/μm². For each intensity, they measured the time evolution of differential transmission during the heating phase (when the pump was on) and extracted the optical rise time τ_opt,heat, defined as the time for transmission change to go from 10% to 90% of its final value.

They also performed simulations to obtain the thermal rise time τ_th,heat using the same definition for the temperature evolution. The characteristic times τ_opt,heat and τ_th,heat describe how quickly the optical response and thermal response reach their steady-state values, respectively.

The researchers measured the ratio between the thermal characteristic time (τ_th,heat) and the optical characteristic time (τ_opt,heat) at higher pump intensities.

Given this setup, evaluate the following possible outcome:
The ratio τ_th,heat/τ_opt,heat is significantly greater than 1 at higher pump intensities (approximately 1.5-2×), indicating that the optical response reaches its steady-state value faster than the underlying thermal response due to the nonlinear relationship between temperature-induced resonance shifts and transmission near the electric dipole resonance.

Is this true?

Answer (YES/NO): NO